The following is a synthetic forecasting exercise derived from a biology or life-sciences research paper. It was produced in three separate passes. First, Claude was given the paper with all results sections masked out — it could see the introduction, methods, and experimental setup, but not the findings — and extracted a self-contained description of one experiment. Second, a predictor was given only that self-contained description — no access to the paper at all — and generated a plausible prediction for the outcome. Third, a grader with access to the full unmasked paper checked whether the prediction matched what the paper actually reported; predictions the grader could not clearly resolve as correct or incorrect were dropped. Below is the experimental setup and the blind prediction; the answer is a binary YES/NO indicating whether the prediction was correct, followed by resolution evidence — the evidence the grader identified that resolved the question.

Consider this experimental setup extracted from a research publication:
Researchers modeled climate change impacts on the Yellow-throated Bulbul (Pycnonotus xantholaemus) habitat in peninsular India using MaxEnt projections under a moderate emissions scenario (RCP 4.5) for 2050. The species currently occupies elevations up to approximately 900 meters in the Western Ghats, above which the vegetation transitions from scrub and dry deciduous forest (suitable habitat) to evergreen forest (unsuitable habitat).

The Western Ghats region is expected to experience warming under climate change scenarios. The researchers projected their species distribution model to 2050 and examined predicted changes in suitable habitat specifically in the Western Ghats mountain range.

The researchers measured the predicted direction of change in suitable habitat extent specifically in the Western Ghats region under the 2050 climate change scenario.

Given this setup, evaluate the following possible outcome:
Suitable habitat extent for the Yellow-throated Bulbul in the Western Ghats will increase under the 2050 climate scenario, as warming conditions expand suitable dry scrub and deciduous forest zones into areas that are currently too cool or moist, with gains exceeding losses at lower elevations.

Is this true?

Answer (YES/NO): NO